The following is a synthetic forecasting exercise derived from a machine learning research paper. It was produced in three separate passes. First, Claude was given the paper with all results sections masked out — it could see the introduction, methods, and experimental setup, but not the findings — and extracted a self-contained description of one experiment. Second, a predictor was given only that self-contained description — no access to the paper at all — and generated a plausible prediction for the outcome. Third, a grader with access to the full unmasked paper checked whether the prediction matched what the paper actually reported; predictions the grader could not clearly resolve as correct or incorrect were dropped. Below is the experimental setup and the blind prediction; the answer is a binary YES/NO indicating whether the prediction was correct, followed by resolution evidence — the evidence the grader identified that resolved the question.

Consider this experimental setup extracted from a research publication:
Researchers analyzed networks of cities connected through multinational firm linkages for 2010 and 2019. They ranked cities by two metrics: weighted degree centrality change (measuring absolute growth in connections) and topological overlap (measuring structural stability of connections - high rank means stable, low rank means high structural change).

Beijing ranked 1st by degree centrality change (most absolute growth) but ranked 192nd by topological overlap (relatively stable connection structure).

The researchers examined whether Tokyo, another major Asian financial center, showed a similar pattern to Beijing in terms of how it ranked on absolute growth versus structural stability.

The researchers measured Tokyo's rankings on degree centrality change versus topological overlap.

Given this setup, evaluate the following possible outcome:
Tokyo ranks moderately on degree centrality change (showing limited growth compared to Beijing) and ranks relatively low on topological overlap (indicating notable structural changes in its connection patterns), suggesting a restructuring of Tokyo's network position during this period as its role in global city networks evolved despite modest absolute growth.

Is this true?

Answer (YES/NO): NO